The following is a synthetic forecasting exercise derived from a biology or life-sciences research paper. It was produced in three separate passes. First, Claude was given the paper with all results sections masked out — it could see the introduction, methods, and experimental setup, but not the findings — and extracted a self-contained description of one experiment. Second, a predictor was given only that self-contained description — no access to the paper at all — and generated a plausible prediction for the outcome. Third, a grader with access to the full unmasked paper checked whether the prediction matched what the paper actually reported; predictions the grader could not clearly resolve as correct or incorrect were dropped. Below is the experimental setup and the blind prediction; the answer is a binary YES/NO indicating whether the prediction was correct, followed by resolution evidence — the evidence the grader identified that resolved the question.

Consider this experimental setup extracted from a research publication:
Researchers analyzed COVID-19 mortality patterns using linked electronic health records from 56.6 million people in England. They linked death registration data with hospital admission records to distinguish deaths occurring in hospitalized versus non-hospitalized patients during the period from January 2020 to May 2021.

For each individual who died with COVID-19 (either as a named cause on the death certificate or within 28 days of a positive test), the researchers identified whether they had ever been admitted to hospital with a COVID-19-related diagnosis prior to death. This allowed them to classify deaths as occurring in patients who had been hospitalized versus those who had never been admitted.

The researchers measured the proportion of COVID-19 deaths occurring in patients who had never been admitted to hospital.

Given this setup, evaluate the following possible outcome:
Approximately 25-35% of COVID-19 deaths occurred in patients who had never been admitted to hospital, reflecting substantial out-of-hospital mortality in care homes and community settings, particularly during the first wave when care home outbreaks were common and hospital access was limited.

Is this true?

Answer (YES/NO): YES